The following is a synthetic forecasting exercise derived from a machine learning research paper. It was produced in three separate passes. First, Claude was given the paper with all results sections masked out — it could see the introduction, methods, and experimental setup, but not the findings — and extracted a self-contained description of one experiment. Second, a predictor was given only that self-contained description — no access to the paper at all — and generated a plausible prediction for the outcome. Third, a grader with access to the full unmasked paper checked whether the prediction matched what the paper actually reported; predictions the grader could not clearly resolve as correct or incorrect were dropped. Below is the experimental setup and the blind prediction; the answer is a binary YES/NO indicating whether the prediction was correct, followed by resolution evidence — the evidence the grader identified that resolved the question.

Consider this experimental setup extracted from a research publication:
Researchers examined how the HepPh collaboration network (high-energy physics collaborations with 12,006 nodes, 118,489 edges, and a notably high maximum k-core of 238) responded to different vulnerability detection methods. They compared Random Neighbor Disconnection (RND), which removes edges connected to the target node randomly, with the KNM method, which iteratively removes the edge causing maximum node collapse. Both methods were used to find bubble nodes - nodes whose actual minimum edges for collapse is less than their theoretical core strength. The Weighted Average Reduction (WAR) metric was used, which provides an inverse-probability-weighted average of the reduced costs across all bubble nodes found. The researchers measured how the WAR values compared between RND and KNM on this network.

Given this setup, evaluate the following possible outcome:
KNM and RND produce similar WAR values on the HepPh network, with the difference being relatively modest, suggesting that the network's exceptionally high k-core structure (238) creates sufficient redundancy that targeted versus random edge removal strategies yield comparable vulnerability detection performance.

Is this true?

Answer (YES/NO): NO